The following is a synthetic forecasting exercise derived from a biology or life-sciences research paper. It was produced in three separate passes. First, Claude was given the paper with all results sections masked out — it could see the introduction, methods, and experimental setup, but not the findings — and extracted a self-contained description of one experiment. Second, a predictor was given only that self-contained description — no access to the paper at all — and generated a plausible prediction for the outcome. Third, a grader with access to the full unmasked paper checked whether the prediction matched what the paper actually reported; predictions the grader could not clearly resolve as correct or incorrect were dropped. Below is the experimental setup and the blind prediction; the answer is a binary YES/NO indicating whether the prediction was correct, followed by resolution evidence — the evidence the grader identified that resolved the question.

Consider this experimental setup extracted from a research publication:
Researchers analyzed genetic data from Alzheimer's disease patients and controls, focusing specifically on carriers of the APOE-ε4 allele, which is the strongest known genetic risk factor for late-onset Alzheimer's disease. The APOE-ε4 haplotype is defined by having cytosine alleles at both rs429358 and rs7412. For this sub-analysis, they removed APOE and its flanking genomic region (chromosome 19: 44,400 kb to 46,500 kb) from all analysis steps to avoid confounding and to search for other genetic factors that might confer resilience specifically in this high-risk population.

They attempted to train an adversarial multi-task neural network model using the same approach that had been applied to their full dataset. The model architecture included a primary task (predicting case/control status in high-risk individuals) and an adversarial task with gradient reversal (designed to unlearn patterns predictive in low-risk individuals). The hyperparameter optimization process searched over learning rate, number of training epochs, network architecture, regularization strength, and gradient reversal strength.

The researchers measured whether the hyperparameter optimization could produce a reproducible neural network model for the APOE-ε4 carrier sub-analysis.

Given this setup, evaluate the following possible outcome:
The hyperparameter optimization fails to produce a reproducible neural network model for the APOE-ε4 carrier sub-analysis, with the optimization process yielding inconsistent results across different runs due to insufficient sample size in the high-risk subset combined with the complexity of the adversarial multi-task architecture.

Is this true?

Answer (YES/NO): YES